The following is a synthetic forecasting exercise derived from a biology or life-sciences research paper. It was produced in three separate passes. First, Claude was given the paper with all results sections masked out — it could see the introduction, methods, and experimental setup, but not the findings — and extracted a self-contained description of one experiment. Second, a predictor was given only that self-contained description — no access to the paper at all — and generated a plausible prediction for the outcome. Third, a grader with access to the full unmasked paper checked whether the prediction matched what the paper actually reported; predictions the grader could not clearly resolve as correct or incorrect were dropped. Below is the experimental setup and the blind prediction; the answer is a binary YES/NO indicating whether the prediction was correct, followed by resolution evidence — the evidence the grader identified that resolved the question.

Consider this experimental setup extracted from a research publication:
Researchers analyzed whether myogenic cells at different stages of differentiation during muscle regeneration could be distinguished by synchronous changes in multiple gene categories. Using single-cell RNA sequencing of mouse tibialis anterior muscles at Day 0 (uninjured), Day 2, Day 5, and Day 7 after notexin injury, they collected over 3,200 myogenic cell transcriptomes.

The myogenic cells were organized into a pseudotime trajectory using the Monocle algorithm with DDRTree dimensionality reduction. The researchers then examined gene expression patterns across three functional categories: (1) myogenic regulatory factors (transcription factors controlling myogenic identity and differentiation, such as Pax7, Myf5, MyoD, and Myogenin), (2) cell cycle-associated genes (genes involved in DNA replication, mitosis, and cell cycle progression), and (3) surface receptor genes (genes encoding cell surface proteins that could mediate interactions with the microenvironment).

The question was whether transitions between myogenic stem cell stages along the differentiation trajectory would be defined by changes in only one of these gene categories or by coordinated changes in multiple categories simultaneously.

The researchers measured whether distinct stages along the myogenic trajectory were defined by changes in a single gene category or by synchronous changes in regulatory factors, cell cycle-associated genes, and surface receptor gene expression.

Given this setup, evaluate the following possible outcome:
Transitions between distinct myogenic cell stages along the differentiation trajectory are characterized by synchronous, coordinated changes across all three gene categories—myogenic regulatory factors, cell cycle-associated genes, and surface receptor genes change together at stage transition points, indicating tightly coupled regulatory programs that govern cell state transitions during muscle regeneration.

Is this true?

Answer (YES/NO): YES